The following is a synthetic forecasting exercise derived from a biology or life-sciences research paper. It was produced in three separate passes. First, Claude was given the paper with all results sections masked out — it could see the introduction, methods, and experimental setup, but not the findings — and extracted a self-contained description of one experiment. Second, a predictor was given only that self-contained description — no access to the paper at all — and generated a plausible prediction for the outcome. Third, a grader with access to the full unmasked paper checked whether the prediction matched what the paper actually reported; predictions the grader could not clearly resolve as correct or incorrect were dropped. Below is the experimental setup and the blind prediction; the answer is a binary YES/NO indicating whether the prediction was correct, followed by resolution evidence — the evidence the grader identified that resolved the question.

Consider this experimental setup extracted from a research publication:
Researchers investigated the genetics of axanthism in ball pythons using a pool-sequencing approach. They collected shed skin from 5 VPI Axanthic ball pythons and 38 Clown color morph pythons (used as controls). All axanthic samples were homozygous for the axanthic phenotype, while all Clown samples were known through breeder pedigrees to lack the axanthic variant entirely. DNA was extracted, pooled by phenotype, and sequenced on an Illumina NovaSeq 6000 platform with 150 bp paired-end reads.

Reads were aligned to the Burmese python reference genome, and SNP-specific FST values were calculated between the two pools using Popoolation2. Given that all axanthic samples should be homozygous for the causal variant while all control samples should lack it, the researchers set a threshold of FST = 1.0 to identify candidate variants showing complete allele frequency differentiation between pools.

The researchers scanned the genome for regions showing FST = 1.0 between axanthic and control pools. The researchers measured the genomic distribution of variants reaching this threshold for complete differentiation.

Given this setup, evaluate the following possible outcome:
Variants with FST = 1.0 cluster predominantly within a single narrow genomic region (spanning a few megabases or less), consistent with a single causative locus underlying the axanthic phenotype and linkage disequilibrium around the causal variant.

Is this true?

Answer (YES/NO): NO